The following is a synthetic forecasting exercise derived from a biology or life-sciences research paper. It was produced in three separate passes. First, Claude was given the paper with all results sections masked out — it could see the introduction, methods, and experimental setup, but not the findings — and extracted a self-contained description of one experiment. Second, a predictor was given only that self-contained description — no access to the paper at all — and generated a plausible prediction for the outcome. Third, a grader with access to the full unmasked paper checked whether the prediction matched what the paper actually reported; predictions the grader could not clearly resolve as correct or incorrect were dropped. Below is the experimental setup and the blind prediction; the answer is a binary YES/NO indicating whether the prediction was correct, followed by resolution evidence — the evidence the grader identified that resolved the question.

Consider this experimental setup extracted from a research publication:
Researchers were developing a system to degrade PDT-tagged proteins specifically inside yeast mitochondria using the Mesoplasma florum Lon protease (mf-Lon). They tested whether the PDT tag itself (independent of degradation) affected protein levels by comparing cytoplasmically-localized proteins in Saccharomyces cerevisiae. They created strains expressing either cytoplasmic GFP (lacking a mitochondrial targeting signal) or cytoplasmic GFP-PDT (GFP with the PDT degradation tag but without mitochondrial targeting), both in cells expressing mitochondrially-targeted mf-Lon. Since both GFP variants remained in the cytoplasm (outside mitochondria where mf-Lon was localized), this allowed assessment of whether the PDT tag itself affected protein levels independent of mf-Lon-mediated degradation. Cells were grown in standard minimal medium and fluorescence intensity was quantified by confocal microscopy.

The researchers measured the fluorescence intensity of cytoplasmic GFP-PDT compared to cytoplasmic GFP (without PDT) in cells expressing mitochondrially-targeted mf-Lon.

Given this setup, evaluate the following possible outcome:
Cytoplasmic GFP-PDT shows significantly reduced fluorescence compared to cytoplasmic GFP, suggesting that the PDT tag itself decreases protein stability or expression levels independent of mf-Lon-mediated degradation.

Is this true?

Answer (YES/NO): NO